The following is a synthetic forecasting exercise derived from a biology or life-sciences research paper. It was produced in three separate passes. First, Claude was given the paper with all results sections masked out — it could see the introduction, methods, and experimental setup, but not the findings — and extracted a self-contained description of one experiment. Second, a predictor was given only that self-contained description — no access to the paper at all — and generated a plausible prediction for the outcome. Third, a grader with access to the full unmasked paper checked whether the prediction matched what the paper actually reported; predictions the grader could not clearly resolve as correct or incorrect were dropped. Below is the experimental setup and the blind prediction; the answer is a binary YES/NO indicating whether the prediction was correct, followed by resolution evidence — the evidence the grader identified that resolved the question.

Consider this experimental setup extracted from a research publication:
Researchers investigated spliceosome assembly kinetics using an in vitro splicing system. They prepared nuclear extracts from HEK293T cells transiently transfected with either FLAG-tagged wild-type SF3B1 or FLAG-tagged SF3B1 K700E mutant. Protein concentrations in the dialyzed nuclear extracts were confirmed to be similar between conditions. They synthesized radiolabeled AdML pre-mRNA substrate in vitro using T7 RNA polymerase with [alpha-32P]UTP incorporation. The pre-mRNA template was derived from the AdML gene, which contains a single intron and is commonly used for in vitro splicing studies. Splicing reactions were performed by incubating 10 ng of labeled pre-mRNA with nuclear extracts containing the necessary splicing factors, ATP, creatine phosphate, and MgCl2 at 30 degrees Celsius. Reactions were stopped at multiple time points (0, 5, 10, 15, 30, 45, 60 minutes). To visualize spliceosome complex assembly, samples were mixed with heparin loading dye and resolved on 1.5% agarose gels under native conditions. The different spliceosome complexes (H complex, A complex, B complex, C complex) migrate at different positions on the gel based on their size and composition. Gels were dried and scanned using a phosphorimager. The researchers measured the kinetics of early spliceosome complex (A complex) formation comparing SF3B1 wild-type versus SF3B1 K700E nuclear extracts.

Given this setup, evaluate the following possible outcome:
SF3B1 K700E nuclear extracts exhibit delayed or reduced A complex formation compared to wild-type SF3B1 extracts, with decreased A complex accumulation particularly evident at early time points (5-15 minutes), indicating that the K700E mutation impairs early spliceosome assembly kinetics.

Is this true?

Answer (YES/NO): NO